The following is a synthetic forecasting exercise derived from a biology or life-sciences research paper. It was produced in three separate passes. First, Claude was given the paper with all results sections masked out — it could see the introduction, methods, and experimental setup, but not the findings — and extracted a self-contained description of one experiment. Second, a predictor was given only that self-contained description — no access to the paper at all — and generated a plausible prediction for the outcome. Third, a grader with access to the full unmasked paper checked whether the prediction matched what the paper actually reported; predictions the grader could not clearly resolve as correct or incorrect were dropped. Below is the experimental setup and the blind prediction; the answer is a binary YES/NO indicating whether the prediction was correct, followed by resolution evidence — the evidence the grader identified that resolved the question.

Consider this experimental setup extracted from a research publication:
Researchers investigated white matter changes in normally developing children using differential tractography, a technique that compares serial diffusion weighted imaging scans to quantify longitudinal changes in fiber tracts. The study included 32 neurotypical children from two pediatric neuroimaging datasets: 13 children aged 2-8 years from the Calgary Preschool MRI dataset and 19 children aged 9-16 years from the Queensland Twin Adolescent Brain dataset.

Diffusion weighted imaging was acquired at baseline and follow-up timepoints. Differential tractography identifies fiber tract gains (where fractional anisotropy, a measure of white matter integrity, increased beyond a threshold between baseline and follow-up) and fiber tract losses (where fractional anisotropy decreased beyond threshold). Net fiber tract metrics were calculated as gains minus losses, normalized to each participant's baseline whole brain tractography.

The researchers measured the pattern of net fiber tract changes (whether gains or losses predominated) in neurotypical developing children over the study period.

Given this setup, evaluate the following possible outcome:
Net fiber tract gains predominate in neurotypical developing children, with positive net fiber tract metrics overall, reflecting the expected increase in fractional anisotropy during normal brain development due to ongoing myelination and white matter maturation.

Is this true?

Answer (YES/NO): YES